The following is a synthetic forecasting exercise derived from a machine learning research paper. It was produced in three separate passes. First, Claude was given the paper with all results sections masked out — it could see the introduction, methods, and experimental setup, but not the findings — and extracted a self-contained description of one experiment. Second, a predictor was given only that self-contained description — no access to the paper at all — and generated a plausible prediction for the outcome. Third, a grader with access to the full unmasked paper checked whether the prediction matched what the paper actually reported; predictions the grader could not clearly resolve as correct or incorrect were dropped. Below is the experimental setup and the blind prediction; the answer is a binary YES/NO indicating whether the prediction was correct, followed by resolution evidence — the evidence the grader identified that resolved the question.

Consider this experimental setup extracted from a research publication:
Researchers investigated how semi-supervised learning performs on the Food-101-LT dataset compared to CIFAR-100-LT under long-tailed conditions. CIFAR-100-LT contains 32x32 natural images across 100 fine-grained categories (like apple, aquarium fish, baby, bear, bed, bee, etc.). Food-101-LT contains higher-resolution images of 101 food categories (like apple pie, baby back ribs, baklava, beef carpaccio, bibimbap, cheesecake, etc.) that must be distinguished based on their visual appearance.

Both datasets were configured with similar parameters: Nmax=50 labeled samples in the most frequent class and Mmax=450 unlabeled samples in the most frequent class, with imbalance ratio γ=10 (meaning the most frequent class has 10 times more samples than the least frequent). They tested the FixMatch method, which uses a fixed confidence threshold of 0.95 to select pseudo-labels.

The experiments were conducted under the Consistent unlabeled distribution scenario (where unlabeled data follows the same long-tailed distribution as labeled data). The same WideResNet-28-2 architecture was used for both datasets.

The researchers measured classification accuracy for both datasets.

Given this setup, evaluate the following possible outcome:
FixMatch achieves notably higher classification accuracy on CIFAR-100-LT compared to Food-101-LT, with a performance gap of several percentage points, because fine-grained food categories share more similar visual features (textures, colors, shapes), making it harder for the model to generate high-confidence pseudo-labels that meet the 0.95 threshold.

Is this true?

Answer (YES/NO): YES